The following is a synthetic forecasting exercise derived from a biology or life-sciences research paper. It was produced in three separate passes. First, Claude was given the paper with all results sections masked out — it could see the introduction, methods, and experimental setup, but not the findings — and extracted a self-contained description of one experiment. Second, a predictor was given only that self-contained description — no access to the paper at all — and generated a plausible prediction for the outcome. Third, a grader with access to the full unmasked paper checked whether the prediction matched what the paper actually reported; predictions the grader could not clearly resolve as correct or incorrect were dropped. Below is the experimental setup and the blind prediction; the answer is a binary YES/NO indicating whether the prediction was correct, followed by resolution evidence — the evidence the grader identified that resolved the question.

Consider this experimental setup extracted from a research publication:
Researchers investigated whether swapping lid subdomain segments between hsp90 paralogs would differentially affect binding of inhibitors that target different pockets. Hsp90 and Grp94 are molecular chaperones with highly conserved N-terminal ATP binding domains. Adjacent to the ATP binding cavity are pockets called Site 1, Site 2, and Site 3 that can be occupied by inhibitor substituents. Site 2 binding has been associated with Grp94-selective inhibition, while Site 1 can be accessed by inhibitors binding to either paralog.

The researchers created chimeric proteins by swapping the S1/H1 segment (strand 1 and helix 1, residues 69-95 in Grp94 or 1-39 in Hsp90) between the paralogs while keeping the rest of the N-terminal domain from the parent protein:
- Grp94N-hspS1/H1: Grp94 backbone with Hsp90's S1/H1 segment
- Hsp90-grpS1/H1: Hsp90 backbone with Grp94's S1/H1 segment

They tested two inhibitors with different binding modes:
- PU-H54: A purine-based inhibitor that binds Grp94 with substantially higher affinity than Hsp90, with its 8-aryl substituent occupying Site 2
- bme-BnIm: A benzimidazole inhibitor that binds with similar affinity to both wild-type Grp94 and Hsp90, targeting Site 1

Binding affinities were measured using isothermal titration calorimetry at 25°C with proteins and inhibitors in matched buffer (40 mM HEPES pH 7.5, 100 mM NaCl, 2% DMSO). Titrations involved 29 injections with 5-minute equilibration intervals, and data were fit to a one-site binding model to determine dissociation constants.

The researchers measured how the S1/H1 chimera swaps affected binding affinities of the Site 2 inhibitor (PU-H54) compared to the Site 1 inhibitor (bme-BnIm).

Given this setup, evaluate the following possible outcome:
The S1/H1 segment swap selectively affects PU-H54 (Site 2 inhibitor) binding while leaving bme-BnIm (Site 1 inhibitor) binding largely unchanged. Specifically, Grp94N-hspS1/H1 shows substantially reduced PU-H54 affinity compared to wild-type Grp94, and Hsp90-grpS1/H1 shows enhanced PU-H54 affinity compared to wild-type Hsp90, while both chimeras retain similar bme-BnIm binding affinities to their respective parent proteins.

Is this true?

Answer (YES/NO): NO